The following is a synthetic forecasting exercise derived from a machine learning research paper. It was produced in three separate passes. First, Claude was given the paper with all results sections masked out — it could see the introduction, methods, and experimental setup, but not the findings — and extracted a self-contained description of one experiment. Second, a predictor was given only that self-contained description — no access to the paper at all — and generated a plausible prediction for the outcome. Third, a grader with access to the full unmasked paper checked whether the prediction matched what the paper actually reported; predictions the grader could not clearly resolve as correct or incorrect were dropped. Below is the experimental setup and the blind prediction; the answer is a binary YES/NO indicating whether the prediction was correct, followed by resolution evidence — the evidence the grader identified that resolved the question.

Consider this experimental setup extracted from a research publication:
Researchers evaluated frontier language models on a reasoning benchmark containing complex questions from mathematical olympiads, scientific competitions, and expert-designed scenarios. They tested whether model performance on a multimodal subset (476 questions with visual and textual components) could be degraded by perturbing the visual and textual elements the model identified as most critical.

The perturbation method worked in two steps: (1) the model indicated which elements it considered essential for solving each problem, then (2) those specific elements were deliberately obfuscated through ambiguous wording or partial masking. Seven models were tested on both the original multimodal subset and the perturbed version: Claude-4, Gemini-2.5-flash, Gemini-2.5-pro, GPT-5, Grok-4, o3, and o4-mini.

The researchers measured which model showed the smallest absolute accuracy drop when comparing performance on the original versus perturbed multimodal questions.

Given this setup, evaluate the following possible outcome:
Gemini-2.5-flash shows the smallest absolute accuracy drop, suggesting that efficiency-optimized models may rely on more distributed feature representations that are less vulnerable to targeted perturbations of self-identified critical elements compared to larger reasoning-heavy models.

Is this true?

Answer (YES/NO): NO